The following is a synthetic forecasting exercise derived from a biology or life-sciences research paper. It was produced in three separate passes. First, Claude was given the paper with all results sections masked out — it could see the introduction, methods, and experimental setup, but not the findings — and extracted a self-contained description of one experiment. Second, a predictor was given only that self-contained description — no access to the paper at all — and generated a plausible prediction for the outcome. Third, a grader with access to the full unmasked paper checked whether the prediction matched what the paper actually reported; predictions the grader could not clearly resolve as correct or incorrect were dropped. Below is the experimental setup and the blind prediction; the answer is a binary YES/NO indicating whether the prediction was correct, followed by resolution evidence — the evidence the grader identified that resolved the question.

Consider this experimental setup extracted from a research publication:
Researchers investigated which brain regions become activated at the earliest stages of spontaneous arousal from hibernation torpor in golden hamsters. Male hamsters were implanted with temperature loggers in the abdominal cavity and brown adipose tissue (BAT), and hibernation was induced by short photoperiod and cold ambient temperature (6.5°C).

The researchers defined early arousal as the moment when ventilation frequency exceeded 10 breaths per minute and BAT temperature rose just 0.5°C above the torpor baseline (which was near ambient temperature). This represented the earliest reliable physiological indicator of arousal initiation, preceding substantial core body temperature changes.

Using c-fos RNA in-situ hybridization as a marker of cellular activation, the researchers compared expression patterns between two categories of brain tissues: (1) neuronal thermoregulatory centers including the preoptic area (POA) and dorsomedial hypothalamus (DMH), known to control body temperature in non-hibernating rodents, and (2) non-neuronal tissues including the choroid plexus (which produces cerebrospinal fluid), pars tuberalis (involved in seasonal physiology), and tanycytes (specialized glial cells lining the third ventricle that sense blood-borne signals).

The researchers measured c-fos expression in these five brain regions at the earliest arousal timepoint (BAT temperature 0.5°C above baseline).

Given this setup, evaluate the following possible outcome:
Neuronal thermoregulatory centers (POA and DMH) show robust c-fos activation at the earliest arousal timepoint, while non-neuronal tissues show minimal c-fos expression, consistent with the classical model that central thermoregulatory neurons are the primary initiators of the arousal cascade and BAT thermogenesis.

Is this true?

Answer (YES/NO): NO